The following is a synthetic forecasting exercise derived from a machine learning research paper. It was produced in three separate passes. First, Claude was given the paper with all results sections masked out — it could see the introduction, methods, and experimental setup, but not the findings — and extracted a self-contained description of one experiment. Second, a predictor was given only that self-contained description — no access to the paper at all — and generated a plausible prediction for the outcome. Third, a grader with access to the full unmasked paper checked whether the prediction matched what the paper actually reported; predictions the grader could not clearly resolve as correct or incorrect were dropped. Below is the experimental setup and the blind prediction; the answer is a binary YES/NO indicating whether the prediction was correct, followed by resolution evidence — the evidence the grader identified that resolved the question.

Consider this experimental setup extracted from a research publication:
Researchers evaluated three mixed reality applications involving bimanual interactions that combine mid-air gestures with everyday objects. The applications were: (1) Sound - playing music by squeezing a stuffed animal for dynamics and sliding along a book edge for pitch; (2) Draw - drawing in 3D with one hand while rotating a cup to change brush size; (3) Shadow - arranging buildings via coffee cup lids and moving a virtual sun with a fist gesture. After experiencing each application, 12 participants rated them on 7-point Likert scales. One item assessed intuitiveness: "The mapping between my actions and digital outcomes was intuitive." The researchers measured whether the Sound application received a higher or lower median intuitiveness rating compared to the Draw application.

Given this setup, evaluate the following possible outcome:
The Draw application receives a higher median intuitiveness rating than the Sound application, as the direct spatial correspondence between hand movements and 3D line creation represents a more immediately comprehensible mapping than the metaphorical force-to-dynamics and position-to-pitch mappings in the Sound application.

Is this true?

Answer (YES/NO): NO